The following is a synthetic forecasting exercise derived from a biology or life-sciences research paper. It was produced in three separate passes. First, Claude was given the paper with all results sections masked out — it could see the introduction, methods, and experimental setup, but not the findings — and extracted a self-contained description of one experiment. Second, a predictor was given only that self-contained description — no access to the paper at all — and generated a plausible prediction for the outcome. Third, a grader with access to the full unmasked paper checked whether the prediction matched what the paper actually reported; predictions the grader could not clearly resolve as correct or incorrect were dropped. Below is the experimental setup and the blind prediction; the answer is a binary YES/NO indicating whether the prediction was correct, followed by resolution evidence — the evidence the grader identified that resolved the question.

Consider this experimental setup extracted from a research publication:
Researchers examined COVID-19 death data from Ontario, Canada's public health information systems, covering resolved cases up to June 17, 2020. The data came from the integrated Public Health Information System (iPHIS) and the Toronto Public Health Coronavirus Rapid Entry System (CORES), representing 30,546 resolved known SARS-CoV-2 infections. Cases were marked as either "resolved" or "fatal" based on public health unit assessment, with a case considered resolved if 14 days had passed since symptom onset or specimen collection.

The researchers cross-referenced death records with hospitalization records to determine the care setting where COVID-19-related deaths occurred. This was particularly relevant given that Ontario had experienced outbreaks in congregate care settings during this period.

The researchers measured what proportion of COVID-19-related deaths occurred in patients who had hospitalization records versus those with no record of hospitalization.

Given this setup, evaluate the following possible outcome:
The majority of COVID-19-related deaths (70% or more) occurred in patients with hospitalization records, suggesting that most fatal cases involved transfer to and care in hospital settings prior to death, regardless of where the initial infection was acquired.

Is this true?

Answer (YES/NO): NO